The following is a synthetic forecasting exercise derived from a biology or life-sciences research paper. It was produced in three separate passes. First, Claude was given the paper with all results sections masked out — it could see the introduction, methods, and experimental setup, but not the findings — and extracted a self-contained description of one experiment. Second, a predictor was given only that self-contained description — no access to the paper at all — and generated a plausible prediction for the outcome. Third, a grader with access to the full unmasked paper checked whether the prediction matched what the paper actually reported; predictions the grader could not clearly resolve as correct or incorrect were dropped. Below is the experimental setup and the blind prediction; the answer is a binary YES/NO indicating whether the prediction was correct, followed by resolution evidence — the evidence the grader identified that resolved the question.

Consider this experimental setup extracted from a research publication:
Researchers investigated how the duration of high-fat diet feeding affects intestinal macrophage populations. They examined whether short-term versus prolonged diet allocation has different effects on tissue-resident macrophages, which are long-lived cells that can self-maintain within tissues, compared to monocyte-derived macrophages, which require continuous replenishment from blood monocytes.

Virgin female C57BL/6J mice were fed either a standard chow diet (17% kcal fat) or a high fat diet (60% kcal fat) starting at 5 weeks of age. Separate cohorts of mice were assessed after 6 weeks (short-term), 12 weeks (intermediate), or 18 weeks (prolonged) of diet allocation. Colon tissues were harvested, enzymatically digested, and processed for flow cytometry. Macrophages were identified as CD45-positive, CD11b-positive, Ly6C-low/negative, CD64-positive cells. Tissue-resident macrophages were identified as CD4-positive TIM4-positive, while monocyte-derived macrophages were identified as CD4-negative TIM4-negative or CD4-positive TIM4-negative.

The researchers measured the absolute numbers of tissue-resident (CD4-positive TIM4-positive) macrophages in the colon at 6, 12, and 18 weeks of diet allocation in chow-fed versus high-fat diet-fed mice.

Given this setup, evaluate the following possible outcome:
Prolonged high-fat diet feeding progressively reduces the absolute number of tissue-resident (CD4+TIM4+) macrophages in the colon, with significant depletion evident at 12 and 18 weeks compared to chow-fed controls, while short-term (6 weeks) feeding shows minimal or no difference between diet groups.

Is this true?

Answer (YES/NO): NO